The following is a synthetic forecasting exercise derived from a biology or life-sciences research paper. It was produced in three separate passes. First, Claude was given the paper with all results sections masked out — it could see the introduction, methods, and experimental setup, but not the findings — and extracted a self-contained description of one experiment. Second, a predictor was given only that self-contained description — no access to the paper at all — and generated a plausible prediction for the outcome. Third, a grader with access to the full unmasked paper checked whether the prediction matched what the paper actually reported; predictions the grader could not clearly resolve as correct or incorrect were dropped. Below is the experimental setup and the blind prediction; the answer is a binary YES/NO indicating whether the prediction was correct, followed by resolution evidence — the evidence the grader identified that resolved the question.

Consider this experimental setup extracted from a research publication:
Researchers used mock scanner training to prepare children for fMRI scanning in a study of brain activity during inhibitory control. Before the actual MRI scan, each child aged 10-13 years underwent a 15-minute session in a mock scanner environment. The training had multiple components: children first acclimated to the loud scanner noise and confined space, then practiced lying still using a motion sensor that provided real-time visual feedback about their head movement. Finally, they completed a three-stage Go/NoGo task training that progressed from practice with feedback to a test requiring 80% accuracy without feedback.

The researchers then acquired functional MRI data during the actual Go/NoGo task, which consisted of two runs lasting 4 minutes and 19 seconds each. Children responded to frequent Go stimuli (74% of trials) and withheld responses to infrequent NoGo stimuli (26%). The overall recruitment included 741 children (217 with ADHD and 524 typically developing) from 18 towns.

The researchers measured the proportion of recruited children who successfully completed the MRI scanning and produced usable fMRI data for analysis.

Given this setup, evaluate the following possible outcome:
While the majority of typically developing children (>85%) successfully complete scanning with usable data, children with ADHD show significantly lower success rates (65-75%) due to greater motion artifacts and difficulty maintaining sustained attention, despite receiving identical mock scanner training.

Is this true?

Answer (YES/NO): NO